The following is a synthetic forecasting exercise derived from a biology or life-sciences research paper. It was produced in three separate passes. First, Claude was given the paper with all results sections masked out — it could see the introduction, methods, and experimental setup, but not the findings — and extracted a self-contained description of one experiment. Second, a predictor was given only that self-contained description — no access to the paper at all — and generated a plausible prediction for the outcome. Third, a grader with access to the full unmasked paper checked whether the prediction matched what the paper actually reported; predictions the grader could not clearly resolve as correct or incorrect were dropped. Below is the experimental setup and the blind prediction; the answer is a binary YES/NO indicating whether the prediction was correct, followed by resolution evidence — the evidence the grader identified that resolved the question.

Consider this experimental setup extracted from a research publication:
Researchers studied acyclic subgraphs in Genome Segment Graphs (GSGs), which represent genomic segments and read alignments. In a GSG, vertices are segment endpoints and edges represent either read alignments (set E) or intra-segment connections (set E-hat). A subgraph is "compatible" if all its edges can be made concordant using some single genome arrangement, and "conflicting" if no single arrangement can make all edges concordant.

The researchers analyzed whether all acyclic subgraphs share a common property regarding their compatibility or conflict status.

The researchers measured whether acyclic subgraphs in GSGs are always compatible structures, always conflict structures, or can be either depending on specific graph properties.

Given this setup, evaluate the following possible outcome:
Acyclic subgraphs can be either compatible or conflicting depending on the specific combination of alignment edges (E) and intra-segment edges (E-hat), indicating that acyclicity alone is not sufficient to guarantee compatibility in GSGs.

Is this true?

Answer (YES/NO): NO